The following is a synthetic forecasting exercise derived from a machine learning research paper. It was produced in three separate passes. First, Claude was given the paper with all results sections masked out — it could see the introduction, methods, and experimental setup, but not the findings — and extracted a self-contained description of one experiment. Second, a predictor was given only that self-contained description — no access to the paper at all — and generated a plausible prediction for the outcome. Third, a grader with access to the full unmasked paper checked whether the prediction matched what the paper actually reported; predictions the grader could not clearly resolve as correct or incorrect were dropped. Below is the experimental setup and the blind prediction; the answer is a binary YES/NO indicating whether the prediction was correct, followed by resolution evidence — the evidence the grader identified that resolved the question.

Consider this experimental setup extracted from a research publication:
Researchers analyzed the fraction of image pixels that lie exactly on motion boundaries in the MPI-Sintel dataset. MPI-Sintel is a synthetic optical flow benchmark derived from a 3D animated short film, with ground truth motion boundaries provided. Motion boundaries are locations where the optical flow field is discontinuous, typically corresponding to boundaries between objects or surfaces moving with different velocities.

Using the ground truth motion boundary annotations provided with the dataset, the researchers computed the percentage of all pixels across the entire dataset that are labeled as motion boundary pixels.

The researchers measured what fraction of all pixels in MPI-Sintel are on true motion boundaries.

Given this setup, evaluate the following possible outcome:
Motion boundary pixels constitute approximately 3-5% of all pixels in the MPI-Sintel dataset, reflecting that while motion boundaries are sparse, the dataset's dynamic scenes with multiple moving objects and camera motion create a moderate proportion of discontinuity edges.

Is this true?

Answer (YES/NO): NO